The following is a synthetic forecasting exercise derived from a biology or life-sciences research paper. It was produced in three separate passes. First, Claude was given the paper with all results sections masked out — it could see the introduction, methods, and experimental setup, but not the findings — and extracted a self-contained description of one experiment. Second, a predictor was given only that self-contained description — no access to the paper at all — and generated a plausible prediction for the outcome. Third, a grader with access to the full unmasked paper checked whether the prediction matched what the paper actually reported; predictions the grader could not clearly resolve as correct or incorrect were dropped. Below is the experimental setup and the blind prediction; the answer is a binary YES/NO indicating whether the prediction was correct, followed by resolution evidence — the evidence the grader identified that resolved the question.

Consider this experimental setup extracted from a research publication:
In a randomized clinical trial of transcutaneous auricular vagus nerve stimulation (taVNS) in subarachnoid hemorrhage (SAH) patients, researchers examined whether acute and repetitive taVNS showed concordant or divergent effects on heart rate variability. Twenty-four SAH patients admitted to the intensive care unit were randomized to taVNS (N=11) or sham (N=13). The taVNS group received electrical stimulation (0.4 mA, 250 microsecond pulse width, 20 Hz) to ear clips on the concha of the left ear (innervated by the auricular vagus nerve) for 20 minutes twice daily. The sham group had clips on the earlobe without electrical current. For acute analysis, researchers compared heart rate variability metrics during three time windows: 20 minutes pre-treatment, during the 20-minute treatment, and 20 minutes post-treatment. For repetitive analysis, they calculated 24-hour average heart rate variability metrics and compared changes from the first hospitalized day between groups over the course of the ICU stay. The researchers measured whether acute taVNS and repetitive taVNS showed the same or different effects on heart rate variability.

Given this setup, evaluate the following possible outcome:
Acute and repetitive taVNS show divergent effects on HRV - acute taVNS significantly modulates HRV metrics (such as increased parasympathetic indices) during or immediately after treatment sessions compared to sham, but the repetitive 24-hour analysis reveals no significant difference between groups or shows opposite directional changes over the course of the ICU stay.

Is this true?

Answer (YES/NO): NO